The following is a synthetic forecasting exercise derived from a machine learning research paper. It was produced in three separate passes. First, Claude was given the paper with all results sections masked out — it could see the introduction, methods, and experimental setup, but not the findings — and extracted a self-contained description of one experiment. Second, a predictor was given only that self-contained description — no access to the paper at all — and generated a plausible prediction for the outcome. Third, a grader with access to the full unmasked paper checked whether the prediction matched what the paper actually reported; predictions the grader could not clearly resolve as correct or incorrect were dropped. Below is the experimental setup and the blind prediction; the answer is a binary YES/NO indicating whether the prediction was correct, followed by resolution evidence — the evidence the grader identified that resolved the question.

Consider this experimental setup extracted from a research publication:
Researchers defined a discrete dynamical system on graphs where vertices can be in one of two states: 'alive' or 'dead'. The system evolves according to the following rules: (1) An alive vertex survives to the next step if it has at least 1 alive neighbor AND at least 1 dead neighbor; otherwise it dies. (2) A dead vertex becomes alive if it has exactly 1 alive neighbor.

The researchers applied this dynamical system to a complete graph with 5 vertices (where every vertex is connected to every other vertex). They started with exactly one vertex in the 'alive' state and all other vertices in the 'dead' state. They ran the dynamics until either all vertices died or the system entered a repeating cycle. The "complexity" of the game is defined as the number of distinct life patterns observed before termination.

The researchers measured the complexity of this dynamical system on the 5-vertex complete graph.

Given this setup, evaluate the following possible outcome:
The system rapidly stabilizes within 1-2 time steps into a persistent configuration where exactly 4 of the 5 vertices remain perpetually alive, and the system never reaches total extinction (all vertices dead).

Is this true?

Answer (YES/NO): YES